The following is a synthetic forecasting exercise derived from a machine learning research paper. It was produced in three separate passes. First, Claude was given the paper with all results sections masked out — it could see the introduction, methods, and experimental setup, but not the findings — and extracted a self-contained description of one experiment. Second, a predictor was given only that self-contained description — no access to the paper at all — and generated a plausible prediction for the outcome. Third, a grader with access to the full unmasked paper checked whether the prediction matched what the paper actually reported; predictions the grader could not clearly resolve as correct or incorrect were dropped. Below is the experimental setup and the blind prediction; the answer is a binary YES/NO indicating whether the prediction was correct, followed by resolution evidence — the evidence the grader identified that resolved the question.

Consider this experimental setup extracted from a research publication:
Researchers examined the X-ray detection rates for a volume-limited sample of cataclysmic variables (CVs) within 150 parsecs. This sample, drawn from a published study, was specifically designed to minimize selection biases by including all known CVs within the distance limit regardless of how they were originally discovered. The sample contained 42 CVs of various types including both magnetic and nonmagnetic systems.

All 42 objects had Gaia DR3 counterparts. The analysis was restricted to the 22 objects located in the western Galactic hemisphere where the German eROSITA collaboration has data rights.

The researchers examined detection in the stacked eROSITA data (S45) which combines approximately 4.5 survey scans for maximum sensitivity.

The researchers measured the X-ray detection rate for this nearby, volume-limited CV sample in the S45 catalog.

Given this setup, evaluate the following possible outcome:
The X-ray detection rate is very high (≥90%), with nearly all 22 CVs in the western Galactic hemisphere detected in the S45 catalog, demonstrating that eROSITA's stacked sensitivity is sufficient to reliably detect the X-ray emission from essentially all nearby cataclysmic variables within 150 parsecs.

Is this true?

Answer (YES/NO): YES